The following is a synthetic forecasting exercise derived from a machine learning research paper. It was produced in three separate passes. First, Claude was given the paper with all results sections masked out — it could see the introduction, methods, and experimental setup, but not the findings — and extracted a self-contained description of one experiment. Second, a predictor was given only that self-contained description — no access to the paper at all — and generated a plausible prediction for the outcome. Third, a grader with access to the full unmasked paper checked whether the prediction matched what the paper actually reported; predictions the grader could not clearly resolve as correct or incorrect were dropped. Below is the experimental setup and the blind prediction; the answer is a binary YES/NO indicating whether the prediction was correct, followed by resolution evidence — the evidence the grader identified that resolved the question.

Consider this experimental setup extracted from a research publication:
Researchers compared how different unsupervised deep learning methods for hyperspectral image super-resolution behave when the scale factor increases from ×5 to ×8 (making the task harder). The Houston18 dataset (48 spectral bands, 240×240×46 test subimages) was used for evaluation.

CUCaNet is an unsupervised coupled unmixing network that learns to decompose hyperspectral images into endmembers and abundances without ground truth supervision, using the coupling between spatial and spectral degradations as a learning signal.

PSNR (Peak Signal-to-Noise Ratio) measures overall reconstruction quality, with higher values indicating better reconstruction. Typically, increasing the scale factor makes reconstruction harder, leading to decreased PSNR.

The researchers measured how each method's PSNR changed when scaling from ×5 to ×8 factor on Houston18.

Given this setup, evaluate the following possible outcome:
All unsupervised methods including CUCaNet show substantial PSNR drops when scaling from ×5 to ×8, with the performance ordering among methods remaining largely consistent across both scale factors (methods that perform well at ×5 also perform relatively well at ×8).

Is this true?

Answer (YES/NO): NO